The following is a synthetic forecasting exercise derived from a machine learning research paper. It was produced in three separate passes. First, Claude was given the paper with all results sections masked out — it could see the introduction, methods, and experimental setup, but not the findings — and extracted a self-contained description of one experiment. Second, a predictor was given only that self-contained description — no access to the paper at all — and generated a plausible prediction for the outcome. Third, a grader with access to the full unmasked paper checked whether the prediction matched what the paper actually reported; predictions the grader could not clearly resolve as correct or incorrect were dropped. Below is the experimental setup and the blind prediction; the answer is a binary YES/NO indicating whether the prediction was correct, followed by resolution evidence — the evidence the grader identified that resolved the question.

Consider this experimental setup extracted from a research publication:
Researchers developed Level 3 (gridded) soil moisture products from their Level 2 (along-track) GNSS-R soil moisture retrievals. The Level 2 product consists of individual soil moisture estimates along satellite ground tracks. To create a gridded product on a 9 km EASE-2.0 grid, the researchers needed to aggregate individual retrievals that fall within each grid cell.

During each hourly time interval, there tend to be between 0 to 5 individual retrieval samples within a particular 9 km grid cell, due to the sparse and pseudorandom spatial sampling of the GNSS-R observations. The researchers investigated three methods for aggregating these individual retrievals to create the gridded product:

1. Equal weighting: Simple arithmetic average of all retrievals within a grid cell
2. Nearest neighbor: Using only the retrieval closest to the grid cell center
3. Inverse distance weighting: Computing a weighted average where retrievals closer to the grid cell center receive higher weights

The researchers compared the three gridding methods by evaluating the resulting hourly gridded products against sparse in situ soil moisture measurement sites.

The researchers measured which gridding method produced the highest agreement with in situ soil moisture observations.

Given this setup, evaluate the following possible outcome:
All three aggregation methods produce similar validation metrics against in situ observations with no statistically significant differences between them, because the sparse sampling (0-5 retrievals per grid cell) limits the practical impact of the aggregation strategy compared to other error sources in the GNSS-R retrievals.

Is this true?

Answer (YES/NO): YES